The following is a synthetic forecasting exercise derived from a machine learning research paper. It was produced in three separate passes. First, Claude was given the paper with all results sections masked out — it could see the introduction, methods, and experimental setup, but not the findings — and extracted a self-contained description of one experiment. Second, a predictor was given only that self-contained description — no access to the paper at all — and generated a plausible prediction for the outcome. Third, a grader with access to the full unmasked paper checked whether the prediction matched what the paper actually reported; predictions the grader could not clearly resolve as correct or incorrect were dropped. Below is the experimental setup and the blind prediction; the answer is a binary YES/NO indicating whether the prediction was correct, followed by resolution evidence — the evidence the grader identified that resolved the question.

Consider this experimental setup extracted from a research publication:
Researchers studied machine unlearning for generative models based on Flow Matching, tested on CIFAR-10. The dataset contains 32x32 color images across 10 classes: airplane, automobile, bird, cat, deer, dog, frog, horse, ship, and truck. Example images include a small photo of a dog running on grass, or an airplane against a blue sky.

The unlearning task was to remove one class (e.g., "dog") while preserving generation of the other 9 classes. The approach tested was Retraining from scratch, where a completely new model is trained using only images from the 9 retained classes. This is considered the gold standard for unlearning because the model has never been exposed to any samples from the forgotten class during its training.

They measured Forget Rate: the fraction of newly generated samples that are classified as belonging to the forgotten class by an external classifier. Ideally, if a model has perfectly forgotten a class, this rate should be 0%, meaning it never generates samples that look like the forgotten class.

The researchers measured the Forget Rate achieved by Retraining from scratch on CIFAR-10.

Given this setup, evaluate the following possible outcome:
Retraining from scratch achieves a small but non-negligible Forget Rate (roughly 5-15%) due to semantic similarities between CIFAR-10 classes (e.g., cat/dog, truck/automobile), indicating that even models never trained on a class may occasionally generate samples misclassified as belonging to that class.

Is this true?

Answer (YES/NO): YES